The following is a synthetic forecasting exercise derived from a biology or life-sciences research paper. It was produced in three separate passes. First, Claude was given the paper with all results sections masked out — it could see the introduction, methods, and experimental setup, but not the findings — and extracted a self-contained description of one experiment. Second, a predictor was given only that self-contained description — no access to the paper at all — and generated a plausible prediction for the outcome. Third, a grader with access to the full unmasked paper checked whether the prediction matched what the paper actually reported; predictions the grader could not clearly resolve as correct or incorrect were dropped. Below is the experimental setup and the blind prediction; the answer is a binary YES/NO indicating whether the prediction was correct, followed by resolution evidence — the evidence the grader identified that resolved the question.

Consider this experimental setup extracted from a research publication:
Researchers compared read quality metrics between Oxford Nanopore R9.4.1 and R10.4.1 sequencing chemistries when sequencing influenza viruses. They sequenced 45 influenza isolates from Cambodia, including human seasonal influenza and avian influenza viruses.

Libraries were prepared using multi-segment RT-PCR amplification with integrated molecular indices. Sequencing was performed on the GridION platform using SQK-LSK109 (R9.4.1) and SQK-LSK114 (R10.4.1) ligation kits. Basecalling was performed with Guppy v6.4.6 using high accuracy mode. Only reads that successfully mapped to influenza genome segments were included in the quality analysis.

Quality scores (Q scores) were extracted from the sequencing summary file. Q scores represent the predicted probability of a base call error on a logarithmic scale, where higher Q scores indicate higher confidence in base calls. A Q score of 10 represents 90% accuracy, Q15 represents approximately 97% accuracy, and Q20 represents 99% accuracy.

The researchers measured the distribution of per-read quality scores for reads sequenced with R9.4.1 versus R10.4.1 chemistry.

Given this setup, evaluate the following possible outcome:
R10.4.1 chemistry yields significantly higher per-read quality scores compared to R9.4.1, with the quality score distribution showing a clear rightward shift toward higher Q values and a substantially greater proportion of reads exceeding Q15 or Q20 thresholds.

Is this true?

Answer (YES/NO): NO